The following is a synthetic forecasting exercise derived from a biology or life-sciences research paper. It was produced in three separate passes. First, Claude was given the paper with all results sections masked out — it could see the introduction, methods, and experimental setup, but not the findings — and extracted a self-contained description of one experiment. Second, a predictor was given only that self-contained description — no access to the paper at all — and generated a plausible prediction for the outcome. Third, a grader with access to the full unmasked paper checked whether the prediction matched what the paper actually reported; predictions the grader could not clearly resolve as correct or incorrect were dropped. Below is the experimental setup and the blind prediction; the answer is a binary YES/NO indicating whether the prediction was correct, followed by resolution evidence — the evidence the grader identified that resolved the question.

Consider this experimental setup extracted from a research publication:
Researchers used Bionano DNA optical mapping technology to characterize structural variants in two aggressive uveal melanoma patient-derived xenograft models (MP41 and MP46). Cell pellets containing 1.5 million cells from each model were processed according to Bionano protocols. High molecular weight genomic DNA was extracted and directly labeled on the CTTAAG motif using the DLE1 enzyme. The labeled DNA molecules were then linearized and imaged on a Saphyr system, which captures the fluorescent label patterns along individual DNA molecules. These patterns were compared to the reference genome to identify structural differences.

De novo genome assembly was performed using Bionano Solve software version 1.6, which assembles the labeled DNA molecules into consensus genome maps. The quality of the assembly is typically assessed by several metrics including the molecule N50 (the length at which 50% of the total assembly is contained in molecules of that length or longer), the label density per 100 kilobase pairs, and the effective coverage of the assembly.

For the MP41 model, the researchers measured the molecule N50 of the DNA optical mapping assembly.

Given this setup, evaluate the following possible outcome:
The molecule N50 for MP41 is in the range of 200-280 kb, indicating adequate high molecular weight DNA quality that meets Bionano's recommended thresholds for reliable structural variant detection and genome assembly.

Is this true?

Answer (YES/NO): NO